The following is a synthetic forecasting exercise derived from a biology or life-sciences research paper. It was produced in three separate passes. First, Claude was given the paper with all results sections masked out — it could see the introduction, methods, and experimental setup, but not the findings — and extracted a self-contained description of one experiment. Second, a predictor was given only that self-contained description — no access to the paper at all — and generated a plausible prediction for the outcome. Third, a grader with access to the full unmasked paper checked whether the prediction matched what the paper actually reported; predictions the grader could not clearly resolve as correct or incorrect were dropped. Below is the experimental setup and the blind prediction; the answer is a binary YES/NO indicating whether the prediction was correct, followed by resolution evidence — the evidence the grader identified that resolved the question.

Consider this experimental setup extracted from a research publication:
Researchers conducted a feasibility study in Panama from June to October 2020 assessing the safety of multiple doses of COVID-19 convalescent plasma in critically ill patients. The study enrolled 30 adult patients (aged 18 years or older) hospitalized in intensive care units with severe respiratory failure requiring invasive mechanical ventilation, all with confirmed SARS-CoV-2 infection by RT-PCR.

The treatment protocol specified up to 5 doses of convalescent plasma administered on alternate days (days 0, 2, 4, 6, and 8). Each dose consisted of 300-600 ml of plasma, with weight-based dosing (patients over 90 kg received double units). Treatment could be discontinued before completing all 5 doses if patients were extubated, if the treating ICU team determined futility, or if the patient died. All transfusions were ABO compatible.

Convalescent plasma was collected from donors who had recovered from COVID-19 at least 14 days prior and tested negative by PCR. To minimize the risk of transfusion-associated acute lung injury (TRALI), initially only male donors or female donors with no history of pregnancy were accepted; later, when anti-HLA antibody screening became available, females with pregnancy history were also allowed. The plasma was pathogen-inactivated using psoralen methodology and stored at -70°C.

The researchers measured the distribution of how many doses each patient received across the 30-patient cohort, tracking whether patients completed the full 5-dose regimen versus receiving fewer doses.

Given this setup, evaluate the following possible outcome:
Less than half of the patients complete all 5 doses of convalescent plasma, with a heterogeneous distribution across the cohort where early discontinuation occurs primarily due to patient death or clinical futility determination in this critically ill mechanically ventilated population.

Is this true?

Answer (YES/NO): NO